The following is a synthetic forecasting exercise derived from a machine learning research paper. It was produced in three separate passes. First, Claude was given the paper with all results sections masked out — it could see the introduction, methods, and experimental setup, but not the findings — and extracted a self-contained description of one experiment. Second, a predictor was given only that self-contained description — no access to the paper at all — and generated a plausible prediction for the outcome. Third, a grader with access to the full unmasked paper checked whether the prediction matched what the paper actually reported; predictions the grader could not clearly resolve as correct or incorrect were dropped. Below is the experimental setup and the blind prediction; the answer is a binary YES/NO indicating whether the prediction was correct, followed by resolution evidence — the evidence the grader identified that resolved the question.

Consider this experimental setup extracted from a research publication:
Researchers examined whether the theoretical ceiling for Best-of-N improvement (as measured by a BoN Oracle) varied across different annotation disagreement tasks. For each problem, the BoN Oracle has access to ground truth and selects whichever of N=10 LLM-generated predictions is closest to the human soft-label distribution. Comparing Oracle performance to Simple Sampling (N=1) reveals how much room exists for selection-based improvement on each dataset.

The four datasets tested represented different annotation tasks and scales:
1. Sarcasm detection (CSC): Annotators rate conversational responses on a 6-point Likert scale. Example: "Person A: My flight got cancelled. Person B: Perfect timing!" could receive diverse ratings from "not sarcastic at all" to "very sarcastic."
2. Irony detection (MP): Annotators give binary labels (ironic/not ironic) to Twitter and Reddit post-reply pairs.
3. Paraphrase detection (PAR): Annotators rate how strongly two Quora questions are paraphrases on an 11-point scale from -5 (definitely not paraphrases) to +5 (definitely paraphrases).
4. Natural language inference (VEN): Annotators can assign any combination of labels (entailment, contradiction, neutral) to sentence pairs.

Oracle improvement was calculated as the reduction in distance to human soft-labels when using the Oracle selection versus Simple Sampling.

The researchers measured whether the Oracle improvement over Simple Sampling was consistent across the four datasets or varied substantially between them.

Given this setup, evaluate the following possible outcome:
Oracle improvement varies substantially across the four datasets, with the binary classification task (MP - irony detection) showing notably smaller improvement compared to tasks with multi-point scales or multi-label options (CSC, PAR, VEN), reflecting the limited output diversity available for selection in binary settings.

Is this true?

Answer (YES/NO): NO